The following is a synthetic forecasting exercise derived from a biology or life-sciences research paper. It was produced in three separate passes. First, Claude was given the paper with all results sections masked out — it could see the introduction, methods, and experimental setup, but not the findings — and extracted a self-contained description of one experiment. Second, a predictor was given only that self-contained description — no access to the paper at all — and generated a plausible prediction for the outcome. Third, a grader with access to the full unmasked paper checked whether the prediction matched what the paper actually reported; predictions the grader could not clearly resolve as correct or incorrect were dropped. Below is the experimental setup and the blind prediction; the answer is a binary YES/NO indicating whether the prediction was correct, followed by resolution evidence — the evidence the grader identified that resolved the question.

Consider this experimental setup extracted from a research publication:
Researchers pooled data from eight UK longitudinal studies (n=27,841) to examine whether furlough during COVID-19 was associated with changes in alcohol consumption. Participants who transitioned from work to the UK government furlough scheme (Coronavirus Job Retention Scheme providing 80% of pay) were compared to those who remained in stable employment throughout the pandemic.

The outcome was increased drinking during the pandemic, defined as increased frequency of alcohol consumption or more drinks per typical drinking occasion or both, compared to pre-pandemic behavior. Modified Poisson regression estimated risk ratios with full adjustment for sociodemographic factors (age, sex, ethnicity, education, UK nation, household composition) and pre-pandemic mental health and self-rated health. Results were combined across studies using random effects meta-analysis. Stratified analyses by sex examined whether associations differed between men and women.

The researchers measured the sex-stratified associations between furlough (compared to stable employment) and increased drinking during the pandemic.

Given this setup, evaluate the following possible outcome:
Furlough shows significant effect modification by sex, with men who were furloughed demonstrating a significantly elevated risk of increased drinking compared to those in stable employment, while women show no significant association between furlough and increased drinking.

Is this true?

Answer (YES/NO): YES